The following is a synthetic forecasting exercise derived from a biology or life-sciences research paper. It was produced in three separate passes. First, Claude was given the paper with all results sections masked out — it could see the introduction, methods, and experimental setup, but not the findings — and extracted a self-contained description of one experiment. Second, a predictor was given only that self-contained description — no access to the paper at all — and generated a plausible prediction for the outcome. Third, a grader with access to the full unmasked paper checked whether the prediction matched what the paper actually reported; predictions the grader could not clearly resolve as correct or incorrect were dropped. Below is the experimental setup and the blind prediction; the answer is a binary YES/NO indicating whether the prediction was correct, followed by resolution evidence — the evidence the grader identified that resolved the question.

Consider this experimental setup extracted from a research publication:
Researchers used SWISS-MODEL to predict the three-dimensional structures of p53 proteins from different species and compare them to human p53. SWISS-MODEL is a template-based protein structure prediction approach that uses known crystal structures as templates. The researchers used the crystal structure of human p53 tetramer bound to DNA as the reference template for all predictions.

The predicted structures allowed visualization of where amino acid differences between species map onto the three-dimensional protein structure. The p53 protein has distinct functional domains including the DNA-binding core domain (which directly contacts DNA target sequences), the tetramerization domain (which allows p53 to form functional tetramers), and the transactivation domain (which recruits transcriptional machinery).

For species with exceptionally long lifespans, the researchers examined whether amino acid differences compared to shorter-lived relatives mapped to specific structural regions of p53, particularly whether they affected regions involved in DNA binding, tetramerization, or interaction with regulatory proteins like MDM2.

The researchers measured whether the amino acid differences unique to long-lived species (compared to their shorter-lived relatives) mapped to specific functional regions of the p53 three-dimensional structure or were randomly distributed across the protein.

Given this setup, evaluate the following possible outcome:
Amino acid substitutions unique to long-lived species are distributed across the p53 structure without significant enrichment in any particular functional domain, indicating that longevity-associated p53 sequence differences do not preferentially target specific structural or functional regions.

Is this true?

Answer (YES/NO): NO